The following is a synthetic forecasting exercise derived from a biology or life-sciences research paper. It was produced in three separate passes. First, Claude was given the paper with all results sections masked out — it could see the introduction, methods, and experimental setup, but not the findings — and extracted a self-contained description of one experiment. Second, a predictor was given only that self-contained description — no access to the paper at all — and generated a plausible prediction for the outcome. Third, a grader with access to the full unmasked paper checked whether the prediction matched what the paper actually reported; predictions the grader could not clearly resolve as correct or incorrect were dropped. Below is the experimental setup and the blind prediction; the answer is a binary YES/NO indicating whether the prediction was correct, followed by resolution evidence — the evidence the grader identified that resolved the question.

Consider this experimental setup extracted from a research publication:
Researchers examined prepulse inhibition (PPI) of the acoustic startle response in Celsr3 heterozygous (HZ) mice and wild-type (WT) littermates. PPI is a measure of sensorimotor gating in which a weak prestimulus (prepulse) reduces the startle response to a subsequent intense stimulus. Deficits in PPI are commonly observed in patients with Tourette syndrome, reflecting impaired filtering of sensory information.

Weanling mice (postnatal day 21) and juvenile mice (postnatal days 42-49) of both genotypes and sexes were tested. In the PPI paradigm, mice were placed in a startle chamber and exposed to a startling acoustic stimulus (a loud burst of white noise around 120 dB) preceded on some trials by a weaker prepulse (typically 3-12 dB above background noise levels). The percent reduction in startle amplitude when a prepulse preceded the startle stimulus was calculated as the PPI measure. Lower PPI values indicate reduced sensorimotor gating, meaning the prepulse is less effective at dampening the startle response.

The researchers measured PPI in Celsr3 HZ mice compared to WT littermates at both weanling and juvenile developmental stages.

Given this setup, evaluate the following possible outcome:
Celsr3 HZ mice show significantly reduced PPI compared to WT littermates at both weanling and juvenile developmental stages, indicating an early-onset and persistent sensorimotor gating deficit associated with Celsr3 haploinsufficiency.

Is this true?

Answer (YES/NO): NO